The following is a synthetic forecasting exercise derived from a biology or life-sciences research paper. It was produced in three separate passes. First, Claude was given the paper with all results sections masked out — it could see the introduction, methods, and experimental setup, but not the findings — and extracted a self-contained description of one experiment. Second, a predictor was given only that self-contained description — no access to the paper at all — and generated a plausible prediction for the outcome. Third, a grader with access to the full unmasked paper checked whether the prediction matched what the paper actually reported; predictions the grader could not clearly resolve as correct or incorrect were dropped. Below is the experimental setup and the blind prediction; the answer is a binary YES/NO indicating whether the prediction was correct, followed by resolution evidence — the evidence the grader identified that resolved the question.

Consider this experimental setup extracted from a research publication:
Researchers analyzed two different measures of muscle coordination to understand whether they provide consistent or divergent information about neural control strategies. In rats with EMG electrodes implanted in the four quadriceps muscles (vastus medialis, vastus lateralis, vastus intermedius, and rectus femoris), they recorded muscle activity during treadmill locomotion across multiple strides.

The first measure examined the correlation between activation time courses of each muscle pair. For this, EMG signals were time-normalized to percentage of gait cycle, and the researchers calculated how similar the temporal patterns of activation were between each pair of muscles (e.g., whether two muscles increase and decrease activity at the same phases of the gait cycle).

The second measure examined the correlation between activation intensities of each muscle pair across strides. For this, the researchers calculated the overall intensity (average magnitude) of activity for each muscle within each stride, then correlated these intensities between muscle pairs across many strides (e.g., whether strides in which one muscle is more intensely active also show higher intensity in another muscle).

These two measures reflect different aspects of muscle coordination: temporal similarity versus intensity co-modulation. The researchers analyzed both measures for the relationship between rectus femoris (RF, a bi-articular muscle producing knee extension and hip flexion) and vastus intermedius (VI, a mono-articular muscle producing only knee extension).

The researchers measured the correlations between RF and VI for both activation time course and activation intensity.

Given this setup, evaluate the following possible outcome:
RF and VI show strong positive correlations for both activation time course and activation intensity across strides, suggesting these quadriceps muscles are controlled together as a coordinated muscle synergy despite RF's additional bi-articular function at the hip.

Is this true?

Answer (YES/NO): NO